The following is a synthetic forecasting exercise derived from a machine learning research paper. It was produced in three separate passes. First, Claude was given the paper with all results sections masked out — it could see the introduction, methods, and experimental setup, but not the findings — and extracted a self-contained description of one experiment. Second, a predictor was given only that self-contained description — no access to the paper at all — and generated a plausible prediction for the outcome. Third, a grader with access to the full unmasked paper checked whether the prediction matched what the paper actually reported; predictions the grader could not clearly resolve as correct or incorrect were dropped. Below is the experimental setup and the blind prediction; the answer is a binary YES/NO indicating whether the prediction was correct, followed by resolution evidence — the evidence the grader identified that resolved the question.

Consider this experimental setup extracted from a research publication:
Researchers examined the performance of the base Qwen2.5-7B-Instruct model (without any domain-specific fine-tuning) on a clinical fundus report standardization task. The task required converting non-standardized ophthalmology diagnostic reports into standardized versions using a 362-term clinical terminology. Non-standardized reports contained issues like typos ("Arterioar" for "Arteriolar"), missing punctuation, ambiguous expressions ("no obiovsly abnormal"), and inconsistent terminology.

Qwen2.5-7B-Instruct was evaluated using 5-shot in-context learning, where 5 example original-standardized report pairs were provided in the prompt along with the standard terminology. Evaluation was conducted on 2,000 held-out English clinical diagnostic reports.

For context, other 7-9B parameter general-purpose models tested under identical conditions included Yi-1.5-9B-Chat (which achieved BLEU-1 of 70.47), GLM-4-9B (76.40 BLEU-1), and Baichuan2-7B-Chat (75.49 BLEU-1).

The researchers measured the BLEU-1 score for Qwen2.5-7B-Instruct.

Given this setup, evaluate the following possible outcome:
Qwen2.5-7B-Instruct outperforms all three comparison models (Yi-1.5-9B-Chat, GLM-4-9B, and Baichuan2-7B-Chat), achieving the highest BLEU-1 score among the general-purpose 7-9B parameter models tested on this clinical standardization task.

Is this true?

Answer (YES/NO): NO